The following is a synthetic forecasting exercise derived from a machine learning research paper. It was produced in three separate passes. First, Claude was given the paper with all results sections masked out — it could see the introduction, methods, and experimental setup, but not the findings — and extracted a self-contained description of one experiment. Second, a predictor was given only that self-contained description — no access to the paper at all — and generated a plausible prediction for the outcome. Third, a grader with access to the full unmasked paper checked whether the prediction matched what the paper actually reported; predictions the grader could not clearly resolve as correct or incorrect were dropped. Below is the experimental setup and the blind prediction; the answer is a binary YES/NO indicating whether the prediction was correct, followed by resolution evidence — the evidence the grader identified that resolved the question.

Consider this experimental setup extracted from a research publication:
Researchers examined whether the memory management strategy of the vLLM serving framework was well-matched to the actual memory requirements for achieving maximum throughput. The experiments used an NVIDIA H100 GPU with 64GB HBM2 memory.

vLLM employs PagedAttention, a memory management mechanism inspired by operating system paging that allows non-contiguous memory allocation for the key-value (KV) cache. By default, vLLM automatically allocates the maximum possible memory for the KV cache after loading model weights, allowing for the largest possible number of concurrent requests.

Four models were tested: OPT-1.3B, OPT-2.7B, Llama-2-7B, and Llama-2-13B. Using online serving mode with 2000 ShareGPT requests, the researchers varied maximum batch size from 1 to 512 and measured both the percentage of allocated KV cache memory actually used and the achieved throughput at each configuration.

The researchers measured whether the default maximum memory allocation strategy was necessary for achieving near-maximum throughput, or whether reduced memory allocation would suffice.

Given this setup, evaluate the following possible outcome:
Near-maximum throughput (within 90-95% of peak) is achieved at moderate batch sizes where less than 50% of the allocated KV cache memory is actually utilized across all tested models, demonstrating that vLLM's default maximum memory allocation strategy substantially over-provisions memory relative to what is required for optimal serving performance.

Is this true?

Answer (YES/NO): NO